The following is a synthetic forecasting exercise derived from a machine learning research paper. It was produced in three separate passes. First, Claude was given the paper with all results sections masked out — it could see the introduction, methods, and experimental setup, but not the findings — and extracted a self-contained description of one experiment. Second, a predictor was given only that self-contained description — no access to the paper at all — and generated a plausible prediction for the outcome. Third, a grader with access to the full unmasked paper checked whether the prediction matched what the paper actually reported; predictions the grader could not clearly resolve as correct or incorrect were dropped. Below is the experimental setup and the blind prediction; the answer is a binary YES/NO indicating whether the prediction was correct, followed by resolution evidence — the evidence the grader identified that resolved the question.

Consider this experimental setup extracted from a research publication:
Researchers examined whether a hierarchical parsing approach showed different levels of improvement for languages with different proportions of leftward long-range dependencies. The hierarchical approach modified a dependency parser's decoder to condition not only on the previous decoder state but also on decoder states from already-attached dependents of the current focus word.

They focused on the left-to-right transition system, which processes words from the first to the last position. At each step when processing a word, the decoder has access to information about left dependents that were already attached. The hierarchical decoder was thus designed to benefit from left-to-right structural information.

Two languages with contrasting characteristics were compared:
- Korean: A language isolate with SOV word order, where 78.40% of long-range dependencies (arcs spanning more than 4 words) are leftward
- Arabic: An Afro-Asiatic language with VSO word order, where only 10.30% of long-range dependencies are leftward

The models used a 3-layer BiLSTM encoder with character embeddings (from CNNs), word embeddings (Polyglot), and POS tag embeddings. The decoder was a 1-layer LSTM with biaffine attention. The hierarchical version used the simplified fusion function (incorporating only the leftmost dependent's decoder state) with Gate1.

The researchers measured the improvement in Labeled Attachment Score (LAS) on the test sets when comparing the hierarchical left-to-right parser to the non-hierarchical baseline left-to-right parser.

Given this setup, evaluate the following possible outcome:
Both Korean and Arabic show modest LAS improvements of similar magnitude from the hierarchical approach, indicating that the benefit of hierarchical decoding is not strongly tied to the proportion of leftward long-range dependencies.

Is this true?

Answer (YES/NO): YES